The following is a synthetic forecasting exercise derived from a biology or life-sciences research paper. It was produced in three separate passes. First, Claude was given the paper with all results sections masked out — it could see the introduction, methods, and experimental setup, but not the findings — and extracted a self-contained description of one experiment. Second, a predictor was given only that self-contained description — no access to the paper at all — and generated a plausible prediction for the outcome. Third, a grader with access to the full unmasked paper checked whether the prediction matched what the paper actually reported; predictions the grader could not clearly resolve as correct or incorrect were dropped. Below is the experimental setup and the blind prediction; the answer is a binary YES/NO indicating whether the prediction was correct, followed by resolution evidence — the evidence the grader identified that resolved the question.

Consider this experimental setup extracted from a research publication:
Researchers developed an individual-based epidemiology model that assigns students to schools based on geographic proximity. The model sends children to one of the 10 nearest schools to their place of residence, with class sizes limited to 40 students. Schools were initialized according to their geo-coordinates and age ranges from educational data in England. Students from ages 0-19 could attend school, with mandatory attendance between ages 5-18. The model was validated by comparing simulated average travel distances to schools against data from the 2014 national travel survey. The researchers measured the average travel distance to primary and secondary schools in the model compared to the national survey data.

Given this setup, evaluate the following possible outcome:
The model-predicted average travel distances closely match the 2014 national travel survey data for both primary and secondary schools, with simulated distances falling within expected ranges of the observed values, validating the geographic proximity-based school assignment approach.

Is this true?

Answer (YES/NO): NO